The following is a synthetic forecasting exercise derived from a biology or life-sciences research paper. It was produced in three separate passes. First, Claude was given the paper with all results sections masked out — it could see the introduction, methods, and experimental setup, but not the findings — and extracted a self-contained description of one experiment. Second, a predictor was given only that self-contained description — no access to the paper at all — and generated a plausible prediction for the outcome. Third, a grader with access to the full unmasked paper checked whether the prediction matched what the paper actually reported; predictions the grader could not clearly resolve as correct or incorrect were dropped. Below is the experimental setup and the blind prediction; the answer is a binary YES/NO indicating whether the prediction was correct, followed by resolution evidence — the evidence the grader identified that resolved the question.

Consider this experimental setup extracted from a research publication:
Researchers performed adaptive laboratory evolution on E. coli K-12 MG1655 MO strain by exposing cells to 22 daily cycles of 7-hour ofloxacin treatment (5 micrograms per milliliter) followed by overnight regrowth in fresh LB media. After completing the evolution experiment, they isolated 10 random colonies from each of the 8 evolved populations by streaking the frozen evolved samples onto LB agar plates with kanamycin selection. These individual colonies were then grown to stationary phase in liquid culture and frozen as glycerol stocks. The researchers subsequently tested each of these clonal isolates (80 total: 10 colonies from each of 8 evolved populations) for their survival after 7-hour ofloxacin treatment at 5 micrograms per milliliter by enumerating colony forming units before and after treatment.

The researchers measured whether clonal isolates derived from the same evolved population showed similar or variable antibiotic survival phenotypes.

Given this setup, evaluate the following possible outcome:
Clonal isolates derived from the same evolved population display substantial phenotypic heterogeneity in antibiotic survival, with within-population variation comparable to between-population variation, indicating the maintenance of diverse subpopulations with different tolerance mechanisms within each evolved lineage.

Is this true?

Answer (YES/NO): NO